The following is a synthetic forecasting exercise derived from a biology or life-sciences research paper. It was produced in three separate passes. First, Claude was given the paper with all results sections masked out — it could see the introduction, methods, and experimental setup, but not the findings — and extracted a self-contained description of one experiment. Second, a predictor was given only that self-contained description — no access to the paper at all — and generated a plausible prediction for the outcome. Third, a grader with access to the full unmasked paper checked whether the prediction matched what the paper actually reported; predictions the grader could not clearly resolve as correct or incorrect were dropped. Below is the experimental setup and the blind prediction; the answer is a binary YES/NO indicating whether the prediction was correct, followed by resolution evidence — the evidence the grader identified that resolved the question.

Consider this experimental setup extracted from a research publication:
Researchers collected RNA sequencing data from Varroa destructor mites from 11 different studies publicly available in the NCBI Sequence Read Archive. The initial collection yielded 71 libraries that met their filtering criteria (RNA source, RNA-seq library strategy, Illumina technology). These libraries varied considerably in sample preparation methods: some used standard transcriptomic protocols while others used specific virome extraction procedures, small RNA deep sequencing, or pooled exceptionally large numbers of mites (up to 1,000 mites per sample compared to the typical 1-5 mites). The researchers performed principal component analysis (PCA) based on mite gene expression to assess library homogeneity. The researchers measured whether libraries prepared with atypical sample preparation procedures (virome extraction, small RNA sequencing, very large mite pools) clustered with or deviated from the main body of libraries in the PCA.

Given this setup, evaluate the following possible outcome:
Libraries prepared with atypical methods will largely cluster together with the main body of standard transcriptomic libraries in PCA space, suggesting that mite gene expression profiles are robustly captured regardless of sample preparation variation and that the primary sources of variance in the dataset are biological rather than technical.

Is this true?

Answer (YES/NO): NO